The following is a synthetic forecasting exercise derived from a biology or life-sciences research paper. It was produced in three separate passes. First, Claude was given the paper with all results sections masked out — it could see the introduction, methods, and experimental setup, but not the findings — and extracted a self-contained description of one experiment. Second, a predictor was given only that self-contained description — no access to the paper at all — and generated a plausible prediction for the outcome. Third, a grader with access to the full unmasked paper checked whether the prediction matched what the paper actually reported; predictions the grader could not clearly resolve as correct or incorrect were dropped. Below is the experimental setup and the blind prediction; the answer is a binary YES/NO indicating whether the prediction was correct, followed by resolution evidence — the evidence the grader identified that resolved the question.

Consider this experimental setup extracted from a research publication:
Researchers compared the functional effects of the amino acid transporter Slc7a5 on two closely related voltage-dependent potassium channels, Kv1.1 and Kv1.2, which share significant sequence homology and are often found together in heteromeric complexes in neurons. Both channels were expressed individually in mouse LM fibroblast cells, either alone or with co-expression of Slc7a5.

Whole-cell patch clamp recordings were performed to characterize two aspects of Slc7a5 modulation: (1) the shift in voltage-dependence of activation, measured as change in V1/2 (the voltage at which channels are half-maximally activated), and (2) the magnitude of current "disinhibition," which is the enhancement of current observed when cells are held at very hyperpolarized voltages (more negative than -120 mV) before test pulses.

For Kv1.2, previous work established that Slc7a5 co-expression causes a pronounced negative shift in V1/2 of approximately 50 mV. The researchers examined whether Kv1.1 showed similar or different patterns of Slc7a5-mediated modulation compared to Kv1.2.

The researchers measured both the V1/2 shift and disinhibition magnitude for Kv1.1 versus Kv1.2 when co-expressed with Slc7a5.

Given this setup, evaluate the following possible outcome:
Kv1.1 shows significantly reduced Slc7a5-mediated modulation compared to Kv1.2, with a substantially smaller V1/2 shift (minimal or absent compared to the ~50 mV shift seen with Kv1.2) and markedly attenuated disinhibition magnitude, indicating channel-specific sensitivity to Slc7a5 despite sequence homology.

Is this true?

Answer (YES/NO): NO